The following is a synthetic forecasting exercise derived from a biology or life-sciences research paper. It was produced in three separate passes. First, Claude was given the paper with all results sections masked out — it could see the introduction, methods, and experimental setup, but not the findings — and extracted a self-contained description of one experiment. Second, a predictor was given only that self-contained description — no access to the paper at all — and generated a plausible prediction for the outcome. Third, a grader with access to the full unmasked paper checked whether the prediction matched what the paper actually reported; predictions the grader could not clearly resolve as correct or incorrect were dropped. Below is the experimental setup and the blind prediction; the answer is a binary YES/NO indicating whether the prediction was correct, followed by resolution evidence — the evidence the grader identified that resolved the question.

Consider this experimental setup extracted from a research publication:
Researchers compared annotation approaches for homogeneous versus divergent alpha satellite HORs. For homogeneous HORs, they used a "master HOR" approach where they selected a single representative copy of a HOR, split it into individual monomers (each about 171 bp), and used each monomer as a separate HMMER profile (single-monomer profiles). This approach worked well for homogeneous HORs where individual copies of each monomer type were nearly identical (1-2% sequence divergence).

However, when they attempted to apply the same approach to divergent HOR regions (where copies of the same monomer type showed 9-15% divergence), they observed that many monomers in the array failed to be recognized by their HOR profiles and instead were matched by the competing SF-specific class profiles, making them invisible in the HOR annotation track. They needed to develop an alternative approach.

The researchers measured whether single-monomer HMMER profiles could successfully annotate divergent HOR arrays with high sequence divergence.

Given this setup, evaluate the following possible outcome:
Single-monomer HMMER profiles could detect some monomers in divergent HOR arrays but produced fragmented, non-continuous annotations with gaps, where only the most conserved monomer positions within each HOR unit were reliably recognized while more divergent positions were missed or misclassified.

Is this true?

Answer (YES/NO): NO